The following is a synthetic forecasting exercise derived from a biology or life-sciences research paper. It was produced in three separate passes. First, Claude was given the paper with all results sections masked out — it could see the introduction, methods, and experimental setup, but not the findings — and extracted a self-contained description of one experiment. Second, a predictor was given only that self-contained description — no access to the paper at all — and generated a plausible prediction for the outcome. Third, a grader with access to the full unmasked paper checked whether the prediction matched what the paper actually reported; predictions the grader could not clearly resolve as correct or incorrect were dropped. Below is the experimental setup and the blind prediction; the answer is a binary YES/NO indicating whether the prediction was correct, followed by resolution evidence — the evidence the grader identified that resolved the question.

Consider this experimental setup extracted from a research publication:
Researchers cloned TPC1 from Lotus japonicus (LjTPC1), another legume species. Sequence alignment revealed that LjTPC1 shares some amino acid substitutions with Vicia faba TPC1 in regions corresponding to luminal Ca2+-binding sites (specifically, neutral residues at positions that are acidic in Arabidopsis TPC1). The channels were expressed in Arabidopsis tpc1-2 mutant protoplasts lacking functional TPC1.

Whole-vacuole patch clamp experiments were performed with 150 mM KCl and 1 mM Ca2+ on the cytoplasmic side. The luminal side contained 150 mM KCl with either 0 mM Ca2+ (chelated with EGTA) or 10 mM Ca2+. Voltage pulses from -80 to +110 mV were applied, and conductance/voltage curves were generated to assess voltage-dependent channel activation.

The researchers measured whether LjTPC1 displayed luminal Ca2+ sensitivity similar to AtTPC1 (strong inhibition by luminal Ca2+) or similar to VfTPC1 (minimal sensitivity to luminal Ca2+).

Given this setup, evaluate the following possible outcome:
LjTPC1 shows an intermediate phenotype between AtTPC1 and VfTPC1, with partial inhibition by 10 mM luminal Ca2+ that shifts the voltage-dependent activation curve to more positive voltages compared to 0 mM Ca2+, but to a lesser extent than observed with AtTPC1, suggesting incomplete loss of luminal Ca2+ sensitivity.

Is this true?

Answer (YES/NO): NO